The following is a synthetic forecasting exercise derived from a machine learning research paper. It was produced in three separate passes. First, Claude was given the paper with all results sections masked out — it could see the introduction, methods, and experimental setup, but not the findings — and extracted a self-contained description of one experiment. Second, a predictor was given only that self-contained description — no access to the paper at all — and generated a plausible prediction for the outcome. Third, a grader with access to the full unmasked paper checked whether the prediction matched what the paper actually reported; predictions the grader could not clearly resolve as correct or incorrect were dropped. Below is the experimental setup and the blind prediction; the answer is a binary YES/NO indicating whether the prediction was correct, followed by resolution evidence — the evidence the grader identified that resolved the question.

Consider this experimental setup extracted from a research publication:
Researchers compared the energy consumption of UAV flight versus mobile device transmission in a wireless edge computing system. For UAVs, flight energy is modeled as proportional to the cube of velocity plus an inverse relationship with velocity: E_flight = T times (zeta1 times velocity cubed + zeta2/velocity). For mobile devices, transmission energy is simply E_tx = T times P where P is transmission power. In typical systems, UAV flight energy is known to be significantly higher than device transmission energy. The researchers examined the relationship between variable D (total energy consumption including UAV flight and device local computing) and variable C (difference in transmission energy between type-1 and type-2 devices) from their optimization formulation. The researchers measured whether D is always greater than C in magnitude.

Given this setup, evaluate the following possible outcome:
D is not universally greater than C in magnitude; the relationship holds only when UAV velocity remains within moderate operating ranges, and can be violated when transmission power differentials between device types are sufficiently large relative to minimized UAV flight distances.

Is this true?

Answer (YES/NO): NO